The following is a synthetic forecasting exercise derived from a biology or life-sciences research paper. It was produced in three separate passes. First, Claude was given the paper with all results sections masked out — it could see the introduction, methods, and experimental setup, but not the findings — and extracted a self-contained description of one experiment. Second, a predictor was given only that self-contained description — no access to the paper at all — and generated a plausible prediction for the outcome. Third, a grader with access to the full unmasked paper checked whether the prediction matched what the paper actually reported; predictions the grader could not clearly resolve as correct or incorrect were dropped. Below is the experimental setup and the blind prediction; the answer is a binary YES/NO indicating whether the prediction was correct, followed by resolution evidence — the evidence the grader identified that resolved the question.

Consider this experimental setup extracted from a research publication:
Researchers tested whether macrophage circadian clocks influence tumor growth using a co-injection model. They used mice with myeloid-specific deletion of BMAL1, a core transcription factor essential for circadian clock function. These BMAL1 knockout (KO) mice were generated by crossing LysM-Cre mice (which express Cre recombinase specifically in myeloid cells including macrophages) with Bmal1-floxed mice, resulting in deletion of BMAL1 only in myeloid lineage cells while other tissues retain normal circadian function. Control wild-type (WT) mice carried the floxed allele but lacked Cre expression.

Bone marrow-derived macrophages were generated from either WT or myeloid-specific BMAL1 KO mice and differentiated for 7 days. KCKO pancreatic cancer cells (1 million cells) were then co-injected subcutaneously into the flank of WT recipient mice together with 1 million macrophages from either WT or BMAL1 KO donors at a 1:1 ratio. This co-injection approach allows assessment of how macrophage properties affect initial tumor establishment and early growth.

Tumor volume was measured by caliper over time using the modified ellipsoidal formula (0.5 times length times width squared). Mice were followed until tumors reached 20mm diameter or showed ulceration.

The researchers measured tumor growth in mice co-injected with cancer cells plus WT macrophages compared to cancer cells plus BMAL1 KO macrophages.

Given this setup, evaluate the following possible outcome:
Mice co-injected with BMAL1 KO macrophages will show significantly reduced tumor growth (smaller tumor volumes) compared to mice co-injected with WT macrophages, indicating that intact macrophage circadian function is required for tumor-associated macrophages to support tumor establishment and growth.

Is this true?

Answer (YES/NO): NO